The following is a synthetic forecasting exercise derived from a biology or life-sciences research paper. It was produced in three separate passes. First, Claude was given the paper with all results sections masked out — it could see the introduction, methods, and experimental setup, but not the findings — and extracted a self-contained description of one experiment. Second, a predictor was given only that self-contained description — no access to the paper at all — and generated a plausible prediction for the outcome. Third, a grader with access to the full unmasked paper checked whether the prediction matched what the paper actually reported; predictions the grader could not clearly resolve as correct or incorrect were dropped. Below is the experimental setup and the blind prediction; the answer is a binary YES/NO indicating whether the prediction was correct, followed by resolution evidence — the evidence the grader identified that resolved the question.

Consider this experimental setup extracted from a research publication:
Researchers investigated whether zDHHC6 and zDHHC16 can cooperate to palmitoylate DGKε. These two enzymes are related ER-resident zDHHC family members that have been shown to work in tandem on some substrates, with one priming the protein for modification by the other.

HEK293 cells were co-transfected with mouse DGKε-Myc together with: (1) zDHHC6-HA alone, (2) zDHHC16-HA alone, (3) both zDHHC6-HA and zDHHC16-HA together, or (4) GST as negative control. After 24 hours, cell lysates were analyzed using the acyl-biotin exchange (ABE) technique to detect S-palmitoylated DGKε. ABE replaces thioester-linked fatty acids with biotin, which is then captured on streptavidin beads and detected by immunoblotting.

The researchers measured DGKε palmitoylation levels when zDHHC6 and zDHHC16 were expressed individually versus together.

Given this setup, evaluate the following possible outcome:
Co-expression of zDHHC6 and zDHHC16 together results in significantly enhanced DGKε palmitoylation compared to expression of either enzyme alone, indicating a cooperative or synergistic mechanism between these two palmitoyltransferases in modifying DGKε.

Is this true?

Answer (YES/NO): YES